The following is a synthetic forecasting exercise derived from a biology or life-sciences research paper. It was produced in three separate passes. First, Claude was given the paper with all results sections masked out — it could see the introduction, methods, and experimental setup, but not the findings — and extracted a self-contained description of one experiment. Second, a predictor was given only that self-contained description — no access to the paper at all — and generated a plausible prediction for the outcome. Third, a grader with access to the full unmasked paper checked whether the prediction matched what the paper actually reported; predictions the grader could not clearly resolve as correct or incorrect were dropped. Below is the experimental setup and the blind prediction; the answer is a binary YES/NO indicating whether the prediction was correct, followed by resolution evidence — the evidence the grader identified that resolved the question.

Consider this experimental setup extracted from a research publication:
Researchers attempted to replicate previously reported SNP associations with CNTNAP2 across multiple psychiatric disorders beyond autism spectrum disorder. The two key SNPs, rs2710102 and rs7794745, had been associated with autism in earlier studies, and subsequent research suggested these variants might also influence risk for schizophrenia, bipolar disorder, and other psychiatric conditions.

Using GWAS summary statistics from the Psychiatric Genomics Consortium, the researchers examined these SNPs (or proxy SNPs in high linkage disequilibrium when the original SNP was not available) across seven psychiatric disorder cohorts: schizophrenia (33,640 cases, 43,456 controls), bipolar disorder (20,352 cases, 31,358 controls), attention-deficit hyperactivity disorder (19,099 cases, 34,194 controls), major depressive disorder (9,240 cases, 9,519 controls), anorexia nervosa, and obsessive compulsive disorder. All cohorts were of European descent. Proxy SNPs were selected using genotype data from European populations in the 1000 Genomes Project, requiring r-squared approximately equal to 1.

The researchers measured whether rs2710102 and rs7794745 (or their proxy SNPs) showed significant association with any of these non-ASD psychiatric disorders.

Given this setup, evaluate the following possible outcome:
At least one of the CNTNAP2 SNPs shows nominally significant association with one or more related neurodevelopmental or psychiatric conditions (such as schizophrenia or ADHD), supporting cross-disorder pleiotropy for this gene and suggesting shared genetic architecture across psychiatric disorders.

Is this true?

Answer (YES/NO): NO